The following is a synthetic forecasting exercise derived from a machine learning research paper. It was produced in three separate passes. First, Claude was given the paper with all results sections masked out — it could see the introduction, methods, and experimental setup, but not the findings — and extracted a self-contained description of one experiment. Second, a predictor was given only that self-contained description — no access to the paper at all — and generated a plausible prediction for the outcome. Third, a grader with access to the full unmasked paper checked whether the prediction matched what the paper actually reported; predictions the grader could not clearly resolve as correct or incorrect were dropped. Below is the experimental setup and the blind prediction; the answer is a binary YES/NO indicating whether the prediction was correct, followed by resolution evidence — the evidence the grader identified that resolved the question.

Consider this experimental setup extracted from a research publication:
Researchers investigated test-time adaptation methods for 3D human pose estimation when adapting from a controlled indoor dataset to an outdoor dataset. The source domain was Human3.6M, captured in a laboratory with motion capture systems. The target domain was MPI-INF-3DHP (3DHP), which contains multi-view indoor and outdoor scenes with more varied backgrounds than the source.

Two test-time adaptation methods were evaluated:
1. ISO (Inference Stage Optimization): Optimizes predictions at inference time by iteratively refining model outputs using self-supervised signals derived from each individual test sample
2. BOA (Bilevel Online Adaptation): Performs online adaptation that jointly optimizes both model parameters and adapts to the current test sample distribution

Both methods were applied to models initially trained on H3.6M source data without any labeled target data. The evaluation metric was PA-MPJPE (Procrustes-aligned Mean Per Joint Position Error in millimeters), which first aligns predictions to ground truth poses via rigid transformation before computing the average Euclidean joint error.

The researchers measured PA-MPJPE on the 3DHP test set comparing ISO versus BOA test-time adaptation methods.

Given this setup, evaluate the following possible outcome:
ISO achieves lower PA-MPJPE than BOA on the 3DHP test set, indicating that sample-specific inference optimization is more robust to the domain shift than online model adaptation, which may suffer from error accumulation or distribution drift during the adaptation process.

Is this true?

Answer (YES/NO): YES